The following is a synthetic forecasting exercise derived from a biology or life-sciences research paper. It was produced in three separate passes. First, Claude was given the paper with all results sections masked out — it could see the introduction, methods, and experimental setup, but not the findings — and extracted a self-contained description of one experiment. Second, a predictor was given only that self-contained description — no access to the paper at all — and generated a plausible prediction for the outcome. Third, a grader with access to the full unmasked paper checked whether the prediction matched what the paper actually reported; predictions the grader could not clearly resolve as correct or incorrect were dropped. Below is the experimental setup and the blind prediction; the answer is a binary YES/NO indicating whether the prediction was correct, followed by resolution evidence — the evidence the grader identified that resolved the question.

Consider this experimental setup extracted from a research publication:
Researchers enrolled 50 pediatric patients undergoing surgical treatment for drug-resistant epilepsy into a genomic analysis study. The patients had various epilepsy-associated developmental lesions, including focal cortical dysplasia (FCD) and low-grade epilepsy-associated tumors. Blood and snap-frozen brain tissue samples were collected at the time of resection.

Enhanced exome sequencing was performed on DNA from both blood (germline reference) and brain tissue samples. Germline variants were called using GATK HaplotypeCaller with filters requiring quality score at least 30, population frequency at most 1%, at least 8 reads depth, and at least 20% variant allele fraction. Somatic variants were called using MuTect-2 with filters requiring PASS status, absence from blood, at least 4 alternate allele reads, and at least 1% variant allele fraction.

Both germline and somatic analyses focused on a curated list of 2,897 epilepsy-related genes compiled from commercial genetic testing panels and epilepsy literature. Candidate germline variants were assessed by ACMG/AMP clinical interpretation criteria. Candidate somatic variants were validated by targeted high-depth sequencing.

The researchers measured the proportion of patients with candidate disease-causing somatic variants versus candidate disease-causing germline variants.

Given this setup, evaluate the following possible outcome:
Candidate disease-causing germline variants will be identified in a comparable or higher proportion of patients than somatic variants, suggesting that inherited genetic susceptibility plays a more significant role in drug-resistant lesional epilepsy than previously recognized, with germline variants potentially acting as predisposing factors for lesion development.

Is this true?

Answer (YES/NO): NO